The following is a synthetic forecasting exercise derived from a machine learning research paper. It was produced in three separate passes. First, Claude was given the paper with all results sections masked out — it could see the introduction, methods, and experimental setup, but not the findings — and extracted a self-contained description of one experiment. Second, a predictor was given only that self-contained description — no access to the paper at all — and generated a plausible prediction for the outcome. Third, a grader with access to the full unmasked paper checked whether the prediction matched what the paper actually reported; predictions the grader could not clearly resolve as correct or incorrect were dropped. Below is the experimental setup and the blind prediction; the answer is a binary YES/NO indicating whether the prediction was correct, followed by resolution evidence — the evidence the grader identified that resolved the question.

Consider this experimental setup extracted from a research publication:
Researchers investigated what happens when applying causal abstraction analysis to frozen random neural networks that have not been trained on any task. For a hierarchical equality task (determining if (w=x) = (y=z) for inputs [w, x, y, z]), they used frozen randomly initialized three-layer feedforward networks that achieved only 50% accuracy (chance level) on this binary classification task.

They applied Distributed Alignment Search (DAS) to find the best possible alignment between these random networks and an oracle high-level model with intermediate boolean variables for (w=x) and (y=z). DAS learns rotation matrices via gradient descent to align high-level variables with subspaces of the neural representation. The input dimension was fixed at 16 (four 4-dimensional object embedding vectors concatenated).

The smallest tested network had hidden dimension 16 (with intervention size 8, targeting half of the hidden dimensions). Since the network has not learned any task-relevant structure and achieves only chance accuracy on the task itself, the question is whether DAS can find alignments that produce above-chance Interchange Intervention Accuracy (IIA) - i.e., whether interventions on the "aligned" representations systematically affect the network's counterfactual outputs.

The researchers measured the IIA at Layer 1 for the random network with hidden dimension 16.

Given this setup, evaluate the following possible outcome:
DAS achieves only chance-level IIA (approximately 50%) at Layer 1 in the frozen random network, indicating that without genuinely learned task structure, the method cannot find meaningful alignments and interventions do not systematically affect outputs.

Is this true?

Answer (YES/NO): YES